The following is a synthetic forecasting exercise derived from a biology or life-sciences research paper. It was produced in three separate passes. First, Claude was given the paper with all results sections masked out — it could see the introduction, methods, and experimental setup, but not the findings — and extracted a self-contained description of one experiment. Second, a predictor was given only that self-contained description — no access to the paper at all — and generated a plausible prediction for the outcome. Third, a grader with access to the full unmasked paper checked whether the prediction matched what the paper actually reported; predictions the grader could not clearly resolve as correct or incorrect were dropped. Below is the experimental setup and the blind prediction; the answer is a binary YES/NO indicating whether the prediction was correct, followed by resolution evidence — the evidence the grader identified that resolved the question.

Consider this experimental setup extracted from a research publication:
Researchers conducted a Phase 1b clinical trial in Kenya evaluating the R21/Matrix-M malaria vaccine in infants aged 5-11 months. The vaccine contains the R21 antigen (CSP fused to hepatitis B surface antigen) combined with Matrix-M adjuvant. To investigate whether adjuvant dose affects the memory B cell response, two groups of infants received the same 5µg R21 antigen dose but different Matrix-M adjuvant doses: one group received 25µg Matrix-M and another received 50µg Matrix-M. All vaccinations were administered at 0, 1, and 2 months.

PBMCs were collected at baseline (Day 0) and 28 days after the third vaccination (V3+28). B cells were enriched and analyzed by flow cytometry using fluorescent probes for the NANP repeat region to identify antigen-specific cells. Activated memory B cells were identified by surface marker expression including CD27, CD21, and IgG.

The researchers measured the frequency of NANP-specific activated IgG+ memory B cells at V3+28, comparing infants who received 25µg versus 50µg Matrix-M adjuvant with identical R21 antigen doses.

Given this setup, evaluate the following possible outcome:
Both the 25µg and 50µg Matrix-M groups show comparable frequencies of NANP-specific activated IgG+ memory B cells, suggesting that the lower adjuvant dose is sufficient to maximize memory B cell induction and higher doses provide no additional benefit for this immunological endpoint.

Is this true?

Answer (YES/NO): NO